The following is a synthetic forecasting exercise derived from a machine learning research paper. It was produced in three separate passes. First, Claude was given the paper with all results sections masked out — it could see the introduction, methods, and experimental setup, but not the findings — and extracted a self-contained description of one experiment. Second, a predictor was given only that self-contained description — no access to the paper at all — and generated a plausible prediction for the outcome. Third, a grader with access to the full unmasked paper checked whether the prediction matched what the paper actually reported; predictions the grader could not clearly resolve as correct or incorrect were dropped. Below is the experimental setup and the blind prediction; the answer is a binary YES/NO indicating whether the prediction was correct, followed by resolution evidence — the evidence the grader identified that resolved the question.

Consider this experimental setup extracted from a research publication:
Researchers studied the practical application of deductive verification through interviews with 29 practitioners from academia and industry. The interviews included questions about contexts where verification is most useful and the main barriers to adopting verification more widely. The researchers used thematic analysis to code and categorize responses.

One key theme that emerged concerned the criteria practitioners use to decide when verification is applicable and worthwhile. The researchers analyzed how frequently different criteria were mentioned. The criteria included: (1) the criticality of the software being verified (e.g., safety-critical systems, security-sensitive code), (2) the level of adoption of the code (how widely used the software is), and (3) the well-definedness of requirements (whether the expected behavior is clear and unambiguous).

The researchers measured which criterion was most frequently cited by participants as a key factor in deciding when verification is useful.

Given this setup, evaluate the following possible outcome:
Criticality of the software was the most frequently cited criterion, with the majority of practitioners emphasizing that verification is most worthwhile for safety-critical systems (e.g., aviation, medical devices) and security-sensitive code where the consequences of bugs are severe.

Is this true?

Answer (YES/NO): YES